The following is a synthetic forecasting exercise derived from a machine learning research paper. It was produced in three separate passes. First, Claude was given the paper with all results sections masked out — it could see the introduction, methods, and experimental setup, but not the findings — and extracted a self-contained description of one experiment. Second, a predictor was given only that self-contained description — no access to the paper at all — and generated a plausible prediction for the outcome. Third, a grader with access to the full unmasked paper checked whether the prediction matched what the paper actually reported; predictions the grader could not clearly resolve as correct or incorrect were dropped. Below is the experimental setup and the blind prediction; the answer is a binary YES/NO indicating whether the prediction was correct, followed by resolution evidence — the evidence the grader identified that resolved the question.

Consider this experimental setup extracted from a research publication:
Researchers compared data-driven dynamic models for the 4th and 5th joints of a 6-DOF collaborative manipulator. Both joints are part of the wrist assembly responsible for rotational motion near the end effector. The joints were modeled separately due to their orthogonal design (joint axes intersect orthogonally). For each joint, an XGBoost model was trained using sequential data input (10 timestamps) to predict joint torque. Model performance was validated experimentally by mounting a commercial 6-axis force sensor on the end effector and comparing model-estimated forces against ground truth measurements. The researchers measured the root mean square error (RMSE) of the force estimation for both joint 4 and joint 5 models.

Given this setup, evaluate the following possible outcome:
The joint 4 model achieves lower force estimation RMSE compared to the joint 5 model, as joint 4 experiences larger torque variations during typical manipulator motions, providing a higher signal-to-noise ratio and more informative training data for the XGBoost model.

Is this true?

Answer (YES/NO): NO